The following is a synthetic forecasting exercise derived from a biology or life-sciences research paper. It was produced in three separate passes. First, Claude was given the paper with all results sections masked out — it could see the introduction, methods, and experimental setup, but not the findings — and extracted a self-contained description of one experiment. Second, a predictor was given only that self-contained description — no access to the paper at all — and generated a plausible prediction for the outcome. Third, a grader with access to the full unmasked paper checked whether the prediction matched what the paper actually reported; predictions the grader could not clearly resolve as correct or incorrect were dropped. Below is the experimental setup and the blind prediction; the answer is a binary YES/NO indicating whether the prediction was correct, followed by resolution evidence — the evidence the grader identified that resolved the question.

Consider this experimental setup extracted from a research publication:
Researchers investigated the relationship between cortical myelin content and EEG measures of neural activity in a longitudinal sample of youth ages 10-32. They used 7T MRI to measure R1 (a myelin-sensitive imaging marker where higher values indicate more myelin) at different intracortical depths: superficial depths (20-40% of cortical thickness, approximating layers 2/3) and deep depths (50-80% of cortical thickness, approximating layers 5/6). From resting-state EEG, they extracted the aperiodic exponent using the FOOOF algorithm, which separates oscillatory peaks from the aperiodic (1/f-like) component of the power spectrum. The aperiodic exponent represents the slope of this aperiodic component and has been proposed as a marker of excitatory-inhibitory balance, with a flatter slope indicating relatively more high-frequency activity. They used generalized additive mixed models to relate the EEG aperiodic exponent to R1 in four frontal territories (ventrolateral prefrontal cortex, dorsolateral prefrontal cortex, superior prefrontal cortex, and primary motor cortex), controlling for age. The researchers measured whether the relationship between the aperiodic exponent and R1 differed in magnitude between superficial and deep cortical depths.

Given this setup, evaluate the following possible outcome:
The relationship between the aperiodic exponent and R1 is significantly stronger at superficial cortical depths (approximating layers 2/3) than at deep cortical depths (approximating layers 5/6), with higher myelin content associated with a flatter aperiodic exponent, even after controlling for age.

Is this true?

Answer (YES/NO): NO